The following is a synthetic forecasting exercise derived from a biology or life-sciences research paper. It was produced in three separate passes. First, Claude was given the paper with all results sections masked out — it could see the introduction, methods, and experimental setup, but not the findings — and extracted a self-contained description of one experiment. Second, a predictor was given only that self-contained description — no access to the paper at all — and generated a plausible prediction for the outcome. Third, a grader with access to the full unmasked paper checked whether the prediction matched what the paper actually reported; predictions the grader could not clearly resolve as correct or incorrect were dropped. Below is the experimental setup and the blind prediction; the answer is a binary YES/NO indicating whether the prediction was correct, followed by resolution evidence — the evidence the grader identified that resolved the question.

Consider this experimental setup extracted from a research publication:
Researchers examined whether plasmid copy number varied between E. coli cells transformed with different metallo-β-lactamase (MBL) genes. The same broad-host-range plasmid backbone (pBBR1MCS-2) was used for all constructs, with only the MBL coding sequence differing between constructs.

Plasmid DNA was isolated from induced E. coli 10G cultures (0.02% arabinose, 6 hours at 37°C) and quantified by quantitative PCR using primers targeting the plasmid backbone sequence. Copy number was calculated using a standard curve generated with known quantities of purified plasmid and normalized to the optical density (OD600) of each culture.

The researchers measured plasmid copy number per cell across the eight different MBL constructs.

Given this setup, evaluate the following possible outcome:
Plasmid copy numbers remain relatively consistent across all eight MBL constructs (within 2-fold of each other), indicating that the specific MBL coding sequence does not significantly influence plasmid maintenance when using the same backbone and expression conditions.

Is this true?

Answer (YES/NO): NO